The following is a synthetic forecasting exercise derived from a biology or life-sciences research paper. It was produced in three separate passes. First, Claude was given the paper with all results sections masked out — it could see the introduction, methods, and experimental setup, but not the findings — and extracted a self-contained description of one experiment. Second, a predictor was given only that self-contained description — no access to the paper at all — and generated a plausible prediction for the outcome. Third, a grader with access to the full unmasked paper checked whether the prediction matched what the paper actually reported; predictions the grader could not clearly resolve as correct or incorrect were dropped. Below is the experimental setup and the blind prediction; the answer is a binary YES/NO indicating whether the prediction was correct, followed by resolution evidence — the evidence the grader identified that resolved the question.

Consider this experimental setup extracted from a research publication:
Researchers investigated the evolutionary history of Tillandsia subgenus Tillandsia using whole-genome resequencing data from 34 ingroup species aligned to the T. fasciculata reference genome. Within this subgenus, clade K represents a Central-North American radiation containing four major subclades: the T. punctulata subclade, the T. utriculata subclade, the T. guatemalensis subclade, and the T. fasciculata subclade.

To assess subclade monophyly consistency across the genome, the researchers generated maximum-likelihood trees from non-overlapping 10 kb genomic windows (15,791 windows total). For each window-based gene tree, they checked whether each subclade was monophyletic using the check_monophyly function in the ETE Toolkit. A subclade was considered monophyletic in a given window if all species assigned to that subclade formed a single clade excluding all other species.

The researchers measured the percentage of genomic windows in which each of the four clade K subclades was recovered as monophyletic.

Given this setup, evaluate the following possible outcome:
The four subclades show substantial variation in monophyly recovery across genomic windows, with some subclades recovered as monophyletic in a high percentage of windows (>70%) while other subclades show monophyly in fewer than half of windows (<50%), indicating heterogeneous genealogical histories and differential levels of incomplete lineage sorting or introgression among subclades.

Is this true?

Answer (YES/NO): YES